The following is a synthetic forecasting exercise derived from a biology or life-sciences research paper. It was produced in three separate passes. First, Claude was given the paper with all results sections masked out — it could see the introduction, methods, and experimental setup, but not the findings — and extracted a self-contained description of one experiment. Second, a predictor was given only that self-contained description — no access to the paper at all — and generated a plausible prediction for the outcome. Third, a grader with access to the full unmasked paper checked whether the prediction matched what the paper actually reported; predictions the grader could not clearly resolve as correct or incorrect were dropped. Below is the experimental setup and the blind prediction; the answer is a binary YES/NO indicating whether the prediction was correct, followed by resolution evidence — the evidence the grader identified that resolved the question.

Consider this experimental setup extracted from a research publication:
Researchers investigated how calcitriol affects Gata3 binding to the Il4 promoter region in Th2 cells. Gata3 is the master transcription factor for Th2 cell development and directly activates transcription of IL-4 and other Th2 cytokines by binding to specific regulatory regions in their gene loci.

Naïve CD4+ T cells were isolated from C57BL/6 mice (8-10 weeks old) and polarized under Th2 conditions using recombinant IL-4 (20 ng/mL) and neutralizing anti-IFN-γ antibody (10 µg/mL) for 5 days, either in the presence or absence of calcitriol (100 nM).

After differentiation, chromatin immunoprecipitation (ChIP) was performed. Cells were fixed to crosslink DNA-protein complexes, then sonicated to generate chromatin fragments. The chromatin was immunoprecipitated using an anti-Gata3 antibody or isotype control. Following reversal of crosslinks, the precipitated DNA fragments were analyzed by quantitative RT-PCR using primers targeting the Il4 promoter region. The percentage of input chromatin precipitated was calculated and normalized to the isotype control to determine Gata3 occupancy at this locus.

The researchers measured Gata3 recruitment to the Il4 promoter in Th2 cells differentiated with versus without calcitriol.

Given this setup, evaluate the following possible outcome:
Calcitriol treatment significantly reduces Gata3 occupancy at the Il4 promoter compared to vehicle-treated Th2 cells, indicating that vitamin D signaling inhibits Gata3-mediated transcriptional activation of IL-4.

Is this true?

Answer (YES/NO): NO